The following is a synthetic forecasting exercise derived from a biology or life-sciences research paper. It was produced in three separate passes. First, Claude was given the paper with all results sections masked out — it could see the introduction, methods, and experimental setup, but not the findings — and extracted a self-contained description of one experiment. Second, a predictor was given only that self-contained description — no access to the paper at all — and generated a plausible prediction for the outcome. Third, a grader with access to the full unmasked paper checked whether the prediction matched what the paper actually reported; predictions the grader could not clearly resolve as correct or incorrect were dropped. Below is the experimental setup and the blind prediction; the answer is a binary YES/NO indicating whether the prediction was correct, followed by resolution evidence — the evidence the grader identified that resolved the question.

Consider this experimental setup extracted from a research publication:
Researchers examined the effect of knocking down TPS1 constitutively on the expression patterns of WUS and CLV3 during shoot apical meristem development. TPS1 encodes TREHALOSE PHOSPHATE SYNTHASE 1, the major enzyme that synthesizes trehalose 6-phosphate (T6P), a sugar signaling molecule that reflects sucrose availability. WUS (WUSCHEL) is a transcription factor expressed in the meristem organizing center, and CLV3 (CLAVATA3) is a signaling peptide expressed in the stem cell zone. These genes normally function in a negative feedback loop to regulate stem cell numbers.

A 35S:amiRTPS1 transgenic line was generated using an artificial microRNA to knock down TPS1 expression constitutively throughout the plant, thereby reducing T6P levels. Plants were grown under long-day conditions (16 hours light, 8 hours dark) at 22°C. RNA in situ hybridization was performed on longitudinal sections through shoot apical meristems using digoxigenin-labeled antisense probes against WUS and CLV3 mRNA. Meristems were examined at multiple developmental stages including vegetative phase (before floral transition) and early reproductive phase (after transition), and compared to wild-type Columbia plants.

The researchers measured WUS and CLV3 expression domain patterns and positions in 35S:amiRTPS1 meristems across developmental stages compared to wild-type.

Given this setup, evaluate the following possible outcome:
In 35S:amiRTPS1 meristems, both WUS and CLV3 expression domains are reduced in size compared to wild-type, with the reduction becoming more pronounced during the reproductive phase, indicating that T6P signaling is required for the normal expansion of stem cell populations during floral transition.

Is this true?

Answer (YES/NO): NO